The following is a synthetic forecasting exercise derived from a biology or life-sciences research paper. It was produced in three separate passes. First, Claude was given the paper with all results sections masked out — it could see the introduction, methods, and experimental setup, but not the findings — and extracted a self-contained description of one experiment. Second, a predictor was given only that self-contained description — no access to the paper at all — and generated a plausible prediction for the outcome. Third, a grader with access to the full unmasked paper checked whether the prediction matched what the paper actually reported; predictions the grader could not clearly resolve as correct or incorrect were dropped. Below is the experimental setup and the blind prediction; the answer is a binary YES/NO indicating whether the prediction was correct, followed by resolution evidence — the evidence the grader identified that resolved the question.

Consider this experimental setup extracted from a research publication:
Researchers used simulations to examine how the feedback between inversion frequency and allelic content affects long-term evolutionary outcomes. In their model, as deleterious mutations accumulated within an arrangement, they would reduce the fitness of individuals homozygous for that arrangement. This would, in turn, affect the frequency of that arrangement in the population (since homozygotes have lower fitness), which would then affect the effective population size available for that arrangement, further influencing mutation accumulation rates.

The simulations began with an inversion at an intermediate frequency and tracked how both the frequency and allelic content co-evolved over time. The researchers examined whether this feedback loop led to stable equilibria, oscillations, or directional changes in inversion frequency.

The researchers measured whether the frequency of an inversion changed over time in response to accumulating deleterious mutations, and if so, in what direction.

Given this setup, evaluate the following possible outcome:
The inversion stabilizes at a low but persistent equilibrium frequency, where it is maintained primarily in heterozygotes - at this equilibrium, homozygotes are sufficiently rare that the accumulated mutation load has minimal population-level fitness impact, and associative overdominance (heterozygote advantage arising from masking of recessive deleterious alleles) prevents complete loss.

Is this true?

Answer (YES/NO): YES